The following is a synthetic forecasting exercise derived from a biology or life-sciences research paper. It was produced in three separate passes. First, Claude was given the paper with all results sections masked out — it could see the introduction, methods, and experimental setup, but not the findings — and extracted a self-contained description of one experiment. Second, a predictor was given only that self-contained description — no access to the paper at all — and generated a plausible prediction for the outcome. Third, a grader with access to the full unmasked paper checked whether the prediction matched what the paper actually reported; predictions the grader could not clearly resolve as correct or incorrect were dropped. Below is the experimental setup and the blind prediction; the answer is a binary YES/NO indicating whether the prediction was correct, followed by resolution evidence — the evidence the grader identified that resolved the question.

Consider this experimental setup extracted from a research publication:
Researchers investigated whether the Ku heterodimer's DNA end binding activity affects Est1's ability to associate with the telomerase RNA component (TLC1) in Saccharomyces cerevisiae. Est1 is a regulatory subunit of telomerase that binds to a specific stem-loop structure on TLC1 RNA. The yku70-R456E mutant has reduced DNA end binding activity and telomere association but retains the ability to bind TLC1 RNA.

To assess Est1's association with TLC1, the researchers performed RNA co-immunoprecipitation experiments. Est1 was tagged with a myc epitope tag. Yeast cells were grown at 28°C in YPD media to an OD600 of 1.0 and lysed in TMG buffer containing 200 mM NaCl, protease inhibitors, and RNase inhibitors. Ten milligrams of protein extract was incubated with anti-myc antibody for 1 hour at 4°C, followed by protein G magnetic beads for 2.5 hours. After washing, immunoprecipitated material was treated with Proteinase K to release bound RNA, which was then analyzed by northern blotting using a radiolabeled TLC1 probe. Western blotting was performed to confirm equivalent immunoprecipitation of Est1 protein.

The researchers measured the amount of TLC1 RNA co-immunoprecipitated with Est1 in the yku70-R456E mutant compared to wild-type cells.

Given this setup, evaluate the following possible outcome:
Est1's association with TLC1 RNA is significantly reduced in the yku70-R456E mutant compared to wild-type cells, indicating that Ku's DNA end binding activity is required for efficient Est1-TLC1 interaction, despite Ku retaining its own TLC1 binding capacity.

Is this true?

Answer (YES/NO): NO